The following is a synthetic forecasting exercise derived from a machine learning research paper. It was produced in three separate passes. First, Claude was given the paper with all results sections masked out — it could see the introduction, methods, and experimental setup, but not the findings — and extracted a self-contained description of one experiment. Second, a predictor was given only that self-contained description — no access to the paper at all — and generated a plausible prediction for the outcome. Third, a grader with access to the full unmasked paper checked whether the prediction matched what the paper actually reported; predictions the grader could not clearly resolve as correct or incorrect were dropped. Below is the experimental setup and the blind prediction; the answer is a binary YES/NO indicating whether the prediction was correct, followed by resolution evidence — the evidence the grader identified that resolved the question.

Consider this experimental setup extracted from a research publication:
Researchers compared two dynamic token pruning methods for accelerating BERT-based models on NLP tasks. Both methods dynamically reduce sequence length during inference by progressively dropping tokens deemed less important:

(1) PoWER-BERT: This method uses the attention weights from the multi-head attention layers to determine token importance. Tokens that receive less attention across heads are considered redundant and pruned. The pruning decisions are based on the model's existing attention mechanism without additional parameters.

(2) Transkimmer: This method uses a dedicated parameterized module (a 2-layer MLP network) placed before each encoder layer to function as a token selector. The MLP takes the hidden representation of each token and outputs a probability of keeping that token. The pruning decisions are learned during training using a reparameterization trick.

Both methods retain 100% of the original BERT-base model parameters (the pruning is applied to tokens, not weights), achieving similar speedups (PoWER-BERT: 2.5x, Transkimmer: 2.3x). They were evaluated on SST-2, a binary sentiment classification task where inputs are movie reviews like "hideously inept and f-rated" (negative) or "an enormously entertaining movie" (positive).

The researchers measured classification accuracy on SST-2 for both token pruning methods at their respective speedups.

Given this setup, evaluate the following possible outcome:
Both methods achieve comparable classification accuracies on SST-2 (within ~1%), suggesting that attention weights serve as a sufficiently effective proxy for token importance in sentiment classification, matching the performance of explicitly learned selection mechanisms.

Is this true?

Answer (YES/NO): YES